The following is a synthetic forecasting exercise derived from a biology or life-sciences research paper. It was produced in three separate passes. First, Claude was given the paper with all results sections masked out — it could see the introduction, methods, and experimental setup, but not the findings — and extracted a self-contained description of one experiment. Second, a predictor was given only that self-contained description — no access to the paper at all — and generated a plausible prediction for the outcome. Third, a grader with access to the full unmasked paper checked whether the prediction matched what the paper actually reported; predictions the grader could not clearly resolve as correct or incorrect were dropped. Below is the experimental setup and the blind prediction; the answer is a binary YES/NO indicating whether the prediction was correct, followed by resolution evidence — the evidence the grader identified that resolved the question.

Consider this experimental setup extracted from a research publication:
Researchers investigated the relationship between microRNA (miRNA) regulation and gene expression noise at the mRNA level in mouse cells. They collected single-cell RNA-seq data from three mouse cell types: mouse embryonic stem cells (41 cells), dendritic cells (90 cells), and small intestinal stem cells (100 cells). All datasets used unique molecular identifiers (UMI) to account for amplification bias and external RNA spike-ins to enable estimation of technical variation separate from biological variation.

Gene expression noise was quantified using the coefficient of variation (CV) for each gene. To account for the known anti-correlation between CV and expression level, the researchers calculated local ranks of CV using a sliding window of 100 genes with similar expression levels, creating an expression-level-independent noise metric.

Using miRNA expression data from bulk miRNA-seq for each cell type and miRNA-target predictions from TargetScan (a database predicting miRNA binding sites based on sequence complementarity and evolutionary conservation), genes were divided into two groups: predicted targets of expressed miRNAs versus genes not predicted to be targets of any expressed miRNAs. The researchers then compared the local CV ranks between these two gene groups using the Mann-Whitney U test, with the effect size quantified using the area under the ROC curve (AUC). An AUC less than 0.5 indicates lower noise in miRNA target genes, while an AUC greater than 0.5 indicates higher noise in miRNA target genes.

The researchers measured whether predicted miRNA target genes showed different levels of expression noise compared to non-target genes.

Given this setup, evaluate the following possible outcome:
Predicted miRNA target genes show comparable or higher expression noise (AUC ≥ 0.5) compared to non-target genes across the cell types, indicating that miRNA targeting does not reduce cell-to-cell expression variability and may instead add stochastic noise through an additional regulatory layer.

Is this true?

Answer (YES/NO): NO